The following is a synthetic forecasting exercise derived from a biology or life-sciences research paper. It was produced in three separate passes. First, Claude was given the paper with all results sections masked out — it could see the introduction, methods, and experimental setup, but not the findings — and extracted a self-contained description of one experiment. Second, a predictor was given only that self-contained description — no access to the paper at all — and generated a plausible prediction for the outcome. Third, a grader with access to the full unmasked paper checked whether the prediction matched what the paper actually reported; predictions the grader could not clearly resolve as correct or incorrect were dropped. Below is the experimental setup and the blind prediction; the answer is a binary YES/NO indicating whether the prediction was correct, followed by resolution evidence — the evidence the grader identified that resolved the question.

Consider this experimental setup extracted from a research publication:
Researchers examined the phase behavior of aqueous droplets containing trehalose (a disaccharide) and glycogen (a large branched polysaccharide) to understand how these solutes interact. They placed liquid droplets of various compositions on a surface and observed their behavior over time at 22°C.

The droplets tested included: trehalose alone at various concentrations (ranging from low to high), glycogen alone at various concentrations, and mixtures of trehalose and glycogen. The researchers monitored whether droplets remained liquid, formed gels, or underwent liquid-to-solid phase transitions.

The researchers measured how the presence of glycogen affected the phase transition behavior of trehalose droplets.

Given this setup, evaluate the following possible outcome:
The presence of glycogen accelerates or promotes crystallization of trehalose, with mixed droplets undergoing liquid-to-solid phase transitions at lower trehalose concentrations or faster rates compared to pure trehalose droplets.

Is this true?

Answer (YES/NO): NO